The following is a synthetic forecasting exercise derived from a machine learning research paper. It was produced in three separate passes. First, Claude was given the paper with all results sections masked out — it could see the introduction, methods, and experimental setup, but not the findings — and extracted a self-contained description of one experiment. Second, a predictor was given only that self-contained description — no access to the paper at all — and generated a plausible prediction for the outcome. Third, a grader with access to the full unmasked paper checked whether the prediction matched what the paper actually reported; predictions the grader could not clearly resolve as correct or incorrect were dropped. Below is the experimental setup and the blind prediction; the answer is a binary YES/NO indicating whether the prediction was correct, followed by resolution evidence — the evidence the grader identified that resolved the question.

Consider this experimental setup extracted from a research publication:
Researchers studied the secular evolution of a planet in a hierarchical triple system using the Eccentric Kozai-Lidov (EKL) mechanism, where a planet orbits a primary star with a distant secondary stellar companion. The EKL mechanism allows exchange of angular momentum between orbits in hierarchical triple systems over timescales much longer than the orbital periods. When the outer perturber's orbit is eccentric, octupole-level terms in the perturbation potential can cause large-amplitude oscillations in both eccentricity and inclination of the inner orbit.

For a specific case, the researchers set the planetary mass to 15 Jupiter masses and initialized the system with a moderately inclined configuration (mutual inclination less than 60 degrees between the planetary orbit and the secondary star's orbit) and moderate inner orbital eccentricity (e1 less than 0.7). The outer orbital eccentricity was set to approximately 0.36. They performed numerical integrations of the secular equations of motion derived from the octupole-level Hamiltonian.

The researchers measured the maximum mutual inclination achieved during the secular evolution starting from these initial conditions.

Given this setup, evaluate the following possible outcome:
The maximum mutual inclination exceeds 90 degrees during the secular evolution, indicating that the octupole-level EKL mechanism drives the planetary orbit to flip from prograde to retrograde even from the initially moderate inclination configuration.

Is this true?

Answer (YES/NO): YES